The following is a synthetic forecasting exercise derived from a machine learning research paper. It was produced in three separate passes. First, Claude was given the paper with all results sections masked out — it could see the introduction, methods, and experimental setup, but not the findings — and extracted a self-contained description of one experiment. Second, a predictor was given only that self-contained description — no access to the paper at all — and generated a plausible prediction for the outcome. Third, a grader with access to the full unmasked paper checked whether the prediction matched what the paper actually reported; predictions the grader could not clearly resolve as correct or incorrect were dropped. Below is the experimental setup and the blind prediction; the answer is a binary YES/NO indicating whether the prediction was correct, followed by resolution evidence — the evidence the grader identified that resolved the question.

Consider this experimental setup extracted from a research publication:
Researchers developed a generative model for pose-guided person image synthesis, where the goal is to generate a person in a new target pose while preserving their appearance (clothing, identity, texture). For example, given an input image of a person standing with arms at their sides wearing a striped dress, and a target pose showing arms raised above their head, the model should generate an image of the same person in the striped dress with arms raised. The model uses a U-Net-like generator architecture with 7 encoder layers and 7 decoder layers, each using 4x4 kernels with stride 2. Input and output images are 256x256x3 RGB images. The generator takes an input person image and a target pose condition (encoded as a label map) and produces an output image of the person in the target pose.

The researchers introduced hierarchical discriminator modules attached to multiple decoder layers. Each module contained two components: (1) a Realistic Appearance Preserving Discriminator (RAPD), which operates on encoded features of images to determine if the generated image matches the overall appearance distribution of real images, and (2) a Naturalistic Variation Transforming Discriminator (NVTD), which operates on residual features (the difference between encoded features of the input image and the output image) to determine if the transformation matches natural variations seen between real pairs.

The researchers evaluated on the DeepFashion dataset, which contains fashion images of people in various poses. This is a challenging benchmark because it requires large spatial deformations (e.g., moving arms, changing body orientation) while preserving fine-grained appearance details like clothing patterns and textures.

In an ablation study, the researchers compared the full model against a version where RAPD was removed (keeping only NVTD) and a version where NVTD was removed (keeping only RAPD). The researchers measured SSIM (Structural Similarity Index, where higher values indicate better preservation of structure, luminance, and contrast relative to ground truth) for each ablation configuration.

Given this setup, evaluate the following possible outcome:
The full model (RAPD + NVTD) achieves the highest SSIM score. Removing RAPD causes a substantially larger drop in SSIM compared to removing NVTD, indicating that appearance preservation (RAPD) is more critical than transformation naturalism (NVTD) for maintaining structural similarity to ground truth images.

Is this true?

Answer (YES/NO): NO